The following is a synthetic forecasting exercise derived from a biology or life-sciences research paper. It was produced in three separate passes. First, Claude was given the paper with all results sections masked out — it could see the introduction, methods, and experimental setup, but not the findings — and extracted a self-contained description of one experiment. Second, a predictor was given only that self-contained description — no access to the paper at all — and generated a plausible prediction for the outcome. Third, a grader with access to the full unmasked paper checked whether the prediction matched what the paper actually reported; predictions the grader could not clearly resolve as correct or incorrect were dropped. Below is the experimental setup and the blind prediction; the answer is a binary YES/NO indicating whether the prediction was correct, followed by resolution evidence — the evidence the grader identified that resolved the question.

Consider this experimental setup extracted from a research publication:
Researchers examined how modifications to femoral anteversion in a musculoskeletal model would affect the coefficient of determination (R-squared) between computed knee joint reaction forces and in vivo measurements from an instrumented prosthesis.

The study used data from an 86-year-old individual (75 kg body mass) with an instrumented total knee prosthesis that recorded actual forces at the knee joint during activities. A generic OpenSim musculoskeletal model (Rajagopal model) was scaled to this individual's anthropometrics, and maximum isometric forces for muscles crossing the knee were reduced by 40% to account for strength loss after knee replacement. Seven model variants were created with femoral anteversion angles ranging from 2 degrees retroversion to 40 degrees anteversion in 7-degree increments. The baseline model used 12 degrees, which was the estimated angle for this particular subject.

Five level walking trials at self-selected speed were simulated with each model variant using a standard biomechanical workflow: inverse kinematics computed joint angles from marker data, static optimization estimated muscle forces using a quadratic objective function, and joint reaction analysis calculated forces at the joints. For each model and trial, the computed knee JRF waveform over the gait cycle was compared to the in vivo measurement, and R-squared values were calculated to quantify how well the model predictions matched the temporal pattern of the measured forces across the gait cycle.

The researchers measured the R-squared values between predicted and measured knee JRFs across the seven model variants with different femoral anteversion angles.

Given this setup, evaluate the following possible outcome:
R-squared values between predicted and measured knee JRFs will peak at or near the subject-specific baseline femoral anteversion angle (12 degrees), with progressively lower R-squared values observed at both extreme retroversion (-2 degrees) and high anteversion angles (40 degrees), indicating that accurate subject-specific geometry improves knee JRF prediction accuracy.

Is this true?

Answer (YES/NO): YES